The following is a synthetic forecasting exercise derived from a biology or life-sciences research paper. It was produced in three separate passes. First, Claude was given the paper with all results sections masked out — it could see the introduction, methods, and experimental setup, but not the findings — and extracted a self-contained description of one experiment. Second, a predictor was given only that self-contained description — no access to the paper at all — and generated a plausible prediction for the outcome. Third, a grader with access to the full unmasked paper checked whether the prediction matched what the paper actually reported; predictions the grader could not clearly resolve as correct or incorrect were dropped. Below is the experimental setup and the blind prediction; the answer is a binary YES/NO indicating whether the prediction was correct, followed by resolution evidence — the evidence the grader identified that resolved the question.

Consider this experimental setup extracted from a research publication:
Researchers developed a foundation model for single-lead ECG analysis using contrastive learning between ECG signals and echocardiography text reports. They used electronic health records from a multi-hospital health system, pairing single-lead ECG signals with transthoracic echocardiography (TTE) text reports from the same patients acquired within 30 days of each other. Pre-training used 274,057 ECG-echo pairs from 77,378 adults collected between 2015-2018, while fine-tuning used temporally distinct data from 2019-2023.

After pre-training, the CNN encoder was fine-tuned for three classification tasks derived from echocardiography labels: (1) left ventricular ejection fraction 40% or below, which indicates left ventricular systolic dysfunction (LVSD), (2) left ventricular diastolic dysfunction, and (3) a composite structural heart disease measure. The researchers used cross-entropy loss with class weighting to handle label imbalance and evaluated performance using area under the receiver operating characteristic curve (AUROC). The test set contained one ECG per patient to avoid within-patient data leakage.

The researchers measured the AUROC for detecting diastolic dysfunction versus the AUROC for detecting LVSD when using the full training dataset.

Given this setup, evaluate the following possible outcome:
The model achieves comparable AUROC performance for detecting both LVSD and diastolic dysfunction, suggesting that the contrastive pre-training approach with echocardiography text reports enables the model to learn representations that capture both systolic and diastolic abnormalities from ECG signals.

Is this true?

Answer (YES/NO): NO